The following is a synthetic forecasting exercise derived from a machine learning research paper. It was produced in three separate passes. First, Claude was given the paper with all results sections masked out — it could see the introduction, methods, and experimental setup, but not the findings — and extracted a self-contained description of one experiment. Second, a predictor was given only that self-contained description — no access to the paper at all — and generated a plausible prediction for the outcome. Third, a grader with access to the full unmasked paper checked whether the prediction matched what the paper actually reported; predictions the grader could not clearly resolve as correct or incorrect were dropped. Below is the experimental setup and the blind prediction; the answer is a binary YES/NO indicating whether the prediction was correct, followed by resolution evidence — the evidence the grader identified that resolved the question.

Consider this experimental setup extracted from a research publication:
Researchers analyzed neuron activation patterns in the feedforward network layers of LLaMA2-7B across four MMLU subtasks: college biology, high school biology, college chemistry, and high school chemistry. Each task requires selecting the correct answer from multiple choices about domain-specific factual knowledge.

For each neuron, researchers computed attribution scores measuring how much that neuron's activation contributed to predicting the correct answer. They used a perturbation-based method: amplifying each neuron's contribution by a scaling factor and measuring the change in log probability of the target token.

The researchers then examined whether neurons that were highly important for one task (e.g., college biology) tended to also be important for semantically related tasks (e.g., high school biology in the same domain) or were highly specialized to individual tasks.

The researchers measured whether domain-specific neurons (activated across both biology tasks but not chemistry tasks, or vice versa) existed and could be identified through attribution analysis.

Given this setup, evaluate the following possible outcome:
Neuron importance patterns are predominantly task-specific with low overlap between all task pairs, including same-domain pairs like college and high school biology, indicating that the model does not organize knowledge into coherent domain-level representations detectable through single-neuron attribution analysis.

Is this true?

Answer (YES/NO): NO